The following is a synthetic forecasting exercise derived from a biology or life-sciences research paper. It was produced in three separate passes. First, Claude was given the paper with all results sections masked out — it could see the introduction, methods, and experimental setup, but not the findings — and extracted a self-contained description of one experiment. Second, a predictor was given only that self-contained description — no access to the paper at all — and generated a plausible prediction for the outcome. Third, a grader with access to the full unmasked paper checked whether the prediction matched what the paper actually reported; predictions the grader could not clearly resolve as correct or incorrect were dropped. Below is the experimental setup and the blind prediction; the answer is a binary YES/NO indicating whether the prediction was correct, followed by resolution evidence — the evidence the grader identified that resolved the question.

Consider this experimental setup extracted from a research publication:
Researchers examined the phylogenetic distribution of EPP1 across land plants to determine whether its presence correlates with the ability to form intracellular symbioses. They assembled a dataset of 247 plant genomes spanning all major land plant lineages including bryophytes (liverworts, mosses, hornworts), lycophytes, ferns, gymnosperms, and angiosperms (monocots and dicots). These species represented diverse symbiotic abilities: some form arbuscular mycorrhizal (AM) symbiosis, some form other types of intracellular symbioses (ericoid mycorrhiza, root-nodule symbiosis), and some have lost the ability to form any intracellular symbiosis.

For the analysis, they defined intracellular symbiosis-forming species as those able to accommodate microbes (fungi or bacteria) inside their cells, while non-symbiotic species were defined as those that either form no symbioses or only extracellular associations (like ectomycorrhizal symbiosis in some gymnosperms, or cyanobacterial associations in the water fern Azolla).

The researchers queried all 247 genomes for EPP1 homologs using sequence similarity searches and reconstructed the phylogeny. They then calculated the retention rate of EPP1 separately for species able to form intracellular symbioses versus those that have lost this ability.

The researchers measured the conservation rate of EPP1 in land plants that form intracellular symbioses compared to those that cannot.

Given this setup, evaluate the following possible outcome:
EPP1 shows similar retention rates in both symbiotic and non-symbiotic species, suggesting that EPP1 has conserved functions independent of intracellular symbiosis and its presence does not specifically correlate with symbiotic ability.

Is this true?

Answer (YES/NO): NO